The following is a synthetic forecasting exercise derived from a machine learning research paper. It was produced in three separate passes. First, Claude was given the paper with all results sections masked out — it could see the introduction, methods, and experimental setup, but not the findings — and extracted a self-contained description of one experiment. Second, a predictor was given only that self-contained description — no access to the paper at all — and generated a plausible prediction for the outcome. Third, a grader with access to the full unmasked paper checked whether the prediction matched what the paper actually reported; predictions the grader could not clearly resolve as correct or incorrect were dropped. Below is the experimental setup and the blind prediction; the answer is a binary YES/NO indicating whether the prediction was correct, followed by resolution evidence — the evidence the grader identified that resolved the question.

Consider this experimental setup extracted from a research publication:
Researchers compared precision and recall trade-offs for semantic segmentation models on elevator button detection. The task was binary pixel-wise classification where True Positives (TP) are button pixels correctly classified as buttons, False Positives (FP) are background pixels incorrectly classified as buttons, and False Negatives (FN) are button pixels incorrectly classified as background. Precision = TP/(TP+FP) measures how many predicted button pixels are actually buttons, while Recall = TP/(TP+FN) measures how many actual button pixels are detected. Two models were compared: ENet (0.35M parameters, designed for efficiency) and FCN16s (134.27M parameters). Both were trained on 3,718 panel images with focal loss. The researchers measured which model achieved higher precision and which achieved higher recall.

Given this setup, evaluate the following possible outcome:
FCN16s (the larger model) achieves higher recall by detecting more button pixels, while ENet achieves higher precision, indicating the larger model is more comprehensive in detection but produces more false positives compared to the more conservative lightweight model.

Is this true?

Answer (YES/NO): NO